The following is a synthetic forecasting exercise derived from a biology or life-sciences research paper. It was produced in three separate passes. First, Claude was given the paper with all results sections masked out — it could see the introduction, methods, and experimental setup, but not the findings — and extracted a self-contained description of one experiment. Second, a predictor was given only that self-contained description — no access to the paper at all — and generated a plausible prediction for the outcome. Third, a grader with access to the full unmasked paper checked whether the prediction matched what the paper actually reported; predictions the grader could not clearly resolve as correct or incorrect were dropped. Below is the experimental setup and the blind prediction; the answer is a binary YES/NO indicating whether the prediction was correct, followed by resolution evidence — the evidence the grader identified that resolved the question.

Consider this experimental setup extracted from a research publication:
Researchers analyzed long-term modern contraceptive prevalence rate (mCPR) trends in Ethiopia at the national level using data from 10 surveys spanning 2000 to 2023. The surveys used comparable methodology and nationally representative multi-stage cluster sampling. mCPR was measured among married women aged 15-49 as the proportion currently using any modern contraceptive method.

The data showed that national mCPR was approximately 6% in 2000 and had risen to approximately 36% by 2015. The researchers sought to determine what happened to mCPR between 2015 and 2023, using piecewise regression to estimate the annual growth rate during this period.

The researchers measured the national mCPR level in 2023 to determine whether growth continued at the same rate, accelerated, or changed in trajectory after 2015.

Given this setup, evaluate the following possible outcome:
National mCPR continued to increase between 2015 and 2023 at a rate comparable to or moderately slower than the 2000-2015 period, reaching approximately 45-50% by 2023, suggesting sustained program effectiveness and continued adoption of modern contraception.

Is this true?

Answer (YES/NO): NO